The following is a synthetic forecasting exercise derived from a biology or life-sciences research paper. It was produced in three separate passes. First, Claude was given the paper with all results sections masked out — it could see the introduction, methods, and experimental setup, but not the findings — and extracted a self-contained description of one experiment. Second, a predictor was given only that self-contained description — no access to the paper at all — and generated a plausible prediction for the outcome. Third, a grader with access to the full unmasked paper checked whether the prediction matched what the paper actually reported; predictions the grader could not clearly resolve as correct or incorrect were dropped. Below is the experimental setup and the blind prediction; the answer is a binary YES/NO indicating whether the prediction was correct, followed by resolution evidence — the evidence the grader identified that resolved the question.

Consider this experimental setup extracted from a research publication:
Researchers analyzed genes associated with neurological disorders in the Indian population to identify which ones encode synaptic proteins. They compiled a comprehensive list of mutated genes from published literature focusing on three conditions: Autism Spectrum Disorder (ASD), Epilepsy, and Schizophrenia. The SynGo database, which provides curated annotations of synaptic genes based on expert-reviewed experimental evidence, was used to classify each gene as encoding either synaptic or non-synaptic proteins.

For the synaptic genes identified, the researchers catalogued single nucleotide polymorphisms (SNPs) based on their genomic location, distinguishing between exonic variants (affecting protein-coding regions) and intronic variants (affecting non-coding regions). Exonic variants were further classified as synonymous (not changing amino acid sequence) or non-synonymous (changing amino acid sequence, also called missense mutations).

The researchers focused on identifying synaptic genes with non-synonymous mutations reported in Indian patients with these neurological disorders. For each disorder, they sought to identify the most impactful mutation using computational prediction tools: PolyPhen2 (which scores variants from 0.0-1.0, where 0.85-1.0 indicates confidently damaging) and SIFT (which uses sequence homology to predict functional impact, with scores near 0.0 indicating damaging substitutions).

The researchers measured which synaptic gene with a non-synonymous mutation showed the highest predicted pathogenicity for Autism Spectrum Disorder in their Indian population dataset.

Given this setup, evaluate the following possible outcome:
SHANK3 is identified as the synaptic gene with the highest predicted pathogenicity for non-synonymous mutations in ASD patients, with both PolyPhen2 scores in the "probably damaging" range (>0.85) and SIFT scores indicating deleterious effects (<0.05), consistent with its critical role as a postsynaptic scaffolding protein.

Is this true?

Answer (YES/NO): NO